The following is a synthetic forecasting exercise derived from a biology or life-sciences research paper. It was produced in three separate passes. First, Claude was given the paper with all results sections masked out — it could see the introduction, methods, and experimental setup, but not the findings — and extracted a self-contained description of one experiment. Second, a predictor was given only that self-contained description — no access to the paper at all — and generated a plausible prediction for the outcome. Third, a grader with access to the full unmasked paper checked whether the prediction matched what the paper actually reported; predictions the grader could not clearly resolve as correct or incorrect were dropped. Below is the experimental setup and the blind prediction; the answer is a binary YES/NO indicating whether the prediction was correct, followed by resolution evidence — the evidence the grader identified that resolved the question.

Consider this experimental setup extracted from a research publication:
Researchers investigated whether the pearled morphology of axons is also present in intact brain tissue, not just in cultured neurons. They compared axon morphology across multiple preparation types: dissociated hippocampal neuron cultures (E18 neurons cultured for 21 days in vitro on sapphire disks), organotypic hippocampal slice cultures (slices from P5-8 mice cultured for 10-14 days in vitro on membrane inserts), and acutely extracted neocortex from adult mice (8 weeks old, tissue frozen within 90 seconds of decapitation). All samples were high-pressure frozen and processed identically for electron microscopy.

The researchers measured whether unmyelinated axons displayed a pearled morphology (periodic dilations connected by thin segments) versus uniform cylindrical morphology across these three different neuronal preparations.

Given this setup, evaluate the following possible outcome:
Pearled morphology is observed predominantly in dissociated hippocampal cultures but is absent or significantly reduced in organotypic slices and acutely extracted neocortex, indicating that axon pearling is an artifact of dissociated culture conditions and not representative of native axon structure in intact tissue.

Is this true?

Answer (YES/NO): NO